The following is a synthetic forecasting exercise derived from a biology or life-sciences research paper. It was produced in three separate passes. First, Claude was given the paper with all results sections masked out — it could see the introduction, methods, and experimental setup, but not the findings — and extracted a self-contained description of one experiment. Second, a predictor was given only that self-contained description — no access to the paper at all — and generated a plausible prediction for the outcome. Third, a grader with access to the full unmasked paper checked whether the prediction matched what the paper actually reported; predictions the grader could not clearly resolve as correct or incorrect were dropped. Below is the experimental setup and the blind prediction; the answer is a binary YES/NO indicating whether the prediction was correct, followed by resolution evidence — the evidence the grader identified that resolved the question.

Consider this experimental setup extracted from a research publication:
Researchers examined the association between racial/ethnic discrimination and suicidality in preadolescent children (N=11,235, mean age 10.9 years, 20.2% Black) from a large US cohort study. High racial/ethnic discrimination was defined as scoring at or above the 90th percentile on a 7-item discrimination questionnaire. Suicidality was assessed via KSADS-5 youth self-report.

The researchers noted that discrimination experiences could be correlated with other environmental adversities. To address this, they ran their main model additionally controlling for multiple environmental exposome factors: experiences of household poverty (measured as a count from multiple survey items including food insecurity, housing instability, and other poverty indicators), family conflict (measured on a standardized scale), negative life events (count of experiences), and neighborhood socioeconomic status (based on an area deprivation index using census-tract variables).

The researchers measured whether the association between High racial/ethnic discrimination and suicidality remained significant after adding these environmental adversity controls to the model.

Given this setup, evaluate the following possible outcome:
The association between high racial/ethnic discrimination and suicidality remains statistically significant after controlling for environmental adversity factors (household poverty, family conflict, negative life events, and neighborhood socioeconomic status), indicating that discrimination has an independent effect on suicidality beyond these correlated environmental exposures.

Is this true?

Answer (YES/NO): YES